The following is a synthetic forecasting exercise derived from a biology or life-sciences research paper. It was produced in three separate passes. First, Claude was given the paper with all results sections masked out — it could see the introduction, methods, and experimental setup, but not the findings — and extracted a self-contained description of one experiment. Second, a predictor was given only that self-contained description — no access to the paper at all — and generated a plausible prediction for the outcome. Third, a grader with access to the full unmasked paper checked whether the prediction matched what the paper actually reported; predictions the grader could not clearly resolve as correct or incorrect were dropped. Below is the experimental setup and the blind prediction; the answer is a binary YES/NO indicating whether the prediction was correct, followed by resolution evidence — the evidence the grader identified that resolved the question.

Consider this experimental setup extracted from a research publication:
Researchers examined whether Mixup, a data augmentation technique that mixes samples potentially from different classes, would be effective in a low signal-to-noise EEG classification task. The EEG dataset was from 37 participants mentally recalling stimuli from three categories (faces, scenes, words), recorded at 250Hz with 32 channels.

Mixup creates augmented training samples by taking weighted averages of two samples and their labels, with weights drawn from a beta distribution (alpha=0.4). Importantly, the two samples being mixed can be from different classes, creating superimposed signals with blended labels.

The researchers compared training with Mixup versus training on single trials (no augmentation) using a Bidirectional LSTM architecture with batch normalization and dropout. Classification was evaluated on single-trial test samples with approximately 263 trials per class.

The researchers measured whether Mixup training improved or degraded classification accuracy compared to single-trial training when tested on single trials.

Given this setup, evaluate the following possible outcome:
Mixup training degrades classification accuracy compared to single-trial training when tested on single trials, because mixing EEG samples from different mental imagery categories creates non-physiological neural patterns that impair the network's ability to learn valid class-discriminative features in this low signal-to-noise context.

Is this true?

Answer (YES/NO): YES